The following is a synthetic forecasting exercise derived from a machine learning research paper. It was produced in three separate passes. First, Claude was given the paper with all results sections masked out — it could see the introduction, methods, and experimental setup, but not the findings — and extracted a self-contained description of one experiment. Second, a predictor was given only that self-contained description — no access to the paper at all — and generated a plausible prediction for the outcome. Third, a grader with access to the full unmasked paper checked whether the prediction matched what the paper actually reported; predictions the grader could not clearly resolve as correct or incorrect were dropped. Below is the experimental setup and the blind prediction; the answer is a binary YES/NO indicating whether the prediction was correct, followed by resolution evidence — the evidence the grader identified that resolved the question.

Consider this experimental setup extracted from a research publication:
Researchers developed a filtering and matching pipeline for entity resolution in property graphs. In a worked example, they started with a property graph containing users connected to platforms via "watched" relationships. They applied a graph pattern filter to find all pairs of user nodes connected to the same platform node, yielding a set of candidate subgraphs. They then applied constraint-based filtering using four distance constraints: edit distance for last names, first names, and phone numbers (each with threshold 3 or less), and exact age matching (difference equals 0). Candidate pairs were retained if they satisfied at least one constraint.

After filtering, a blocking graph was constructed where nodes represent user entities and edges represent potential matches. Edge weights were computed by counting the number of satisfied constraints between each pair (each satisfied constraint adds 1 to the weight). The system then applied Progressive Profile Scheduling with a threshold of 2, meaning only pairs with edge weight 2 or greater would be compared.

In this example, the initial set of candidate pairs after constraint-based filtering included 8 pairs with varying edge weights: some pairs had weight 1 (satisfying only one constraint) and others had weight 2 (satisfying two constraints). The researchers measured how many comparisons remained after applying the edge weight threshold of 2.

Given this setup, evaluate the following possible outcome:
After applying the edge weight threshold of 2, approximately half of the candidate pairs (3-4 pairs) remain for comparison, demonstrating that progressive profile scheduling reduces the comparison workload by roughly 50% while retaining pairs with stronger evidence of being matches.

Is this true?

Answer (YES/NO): NO